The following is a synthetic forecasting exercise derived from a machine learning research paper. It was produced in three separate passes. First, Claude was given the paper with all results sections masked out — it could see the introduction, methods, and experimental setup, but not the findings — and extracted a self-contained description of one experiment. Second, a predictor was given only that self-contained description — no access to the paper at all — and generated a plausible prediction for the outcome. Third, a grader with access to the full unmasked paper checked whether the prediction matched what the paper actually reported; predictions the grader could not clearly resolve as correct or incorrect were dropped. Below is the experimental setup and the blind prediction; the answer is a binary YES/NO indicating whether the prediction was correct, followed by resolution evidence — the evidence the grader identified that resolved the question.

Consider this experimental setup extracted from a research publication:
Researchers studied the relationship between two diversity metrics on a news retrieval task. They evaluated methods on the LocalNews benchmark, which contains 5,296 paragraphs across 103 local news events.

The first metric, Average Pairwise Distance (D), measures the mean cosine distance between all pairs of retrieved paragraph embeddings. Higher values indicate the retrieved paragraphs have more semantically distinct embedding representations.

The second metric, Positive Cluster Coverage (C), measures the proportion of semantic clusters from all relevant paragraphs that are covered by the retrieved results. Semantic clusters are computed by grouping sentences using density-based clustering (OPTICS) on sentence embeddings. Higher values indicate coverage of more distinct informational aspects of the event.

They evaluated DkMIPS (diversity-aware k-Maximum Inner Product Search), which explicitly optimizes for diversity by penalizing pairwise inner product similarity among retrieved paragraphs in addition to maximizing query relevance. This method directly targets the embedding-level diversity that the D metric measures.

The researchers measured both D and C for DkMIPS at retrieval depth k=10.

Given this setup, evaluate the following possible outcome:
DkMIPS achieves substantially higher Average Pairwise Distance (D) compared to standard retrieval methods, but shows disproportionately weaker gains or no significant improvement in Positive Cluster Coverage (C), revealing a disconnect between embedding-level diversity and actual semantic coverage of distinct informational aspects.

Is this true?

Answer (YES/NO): YES